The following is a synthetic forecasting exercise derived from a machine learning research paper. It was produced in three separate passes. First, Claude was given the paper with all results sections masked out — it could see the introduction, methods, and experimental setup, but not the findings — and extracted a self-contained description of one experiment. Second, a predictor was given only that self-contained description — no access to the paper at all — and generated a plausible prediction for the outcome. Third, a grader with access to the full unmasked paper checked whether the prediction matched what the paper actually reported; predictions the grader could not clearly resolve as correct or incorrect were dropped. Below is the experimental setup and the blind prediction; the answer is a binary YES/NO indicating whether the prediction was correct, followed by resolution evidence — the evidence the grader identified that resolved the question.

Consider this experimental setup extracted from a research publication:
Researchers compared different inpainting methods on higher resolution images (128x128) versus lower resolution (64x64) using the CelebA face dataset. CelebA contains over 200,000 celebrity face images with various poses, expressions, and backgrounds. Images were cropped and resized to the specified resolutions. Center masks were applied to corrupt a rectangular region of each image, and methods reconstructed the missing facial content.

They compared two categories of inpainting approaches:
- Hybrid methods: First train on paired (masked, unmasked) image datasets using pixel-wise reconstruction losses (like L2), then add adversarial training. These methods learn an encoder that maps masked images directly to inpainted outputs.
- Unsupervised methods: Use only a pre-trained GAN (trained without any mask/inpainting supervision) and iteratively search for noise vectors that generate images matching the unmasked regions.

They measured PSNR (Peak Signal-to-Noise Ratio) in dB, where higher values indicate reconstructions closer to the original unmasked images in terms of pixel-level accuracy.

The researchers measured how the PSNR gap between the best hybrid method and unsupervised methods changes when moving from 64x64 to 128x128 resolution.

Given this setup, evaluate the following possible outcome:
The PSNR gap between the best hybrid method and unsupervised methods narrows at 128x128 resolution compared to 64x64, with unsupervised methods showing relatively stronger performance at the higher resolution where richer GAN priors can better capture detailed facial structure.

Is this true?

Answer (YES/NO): NO